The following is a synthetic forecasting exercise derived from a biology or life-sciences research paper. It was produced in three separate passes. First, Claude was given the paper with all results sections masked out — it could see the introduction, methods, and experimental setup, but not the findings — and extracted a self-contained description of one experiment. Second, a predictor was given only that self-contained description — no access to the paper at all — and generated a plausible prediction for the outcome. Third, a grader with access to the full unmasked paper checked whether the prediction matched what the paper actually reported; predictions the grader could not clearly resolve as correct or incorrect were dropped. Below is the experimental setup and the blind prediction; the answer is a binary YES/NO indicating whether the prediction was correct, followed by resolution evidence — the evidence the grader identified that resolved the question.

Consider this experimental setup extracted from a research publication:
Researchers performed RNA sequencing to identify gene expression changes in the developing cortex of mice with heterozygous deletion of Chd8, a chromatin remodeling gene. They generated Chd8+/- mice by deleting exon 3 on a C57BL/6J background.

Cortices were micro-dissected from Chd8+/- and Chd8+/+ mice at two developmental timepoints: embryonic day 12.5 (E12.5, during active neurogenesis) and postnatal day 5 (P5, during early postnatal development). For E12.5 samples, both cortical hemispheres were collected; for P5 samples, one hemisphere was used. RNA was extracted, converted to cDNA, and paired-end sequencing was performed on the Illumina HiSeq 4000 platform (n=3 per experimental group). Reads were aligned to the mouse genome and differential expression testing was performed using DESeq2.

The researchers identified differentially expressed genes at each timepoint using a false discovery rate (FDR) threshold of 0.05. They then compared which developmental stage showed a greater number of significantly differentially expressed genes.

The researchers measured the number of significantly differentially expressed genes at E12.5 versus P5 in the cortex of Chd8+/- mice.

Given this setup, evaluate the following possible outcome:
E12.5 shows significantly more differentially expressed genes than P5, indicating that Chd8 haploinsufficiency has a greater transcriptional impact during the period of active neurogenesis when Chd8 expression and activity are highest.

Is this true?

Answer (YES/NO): NO